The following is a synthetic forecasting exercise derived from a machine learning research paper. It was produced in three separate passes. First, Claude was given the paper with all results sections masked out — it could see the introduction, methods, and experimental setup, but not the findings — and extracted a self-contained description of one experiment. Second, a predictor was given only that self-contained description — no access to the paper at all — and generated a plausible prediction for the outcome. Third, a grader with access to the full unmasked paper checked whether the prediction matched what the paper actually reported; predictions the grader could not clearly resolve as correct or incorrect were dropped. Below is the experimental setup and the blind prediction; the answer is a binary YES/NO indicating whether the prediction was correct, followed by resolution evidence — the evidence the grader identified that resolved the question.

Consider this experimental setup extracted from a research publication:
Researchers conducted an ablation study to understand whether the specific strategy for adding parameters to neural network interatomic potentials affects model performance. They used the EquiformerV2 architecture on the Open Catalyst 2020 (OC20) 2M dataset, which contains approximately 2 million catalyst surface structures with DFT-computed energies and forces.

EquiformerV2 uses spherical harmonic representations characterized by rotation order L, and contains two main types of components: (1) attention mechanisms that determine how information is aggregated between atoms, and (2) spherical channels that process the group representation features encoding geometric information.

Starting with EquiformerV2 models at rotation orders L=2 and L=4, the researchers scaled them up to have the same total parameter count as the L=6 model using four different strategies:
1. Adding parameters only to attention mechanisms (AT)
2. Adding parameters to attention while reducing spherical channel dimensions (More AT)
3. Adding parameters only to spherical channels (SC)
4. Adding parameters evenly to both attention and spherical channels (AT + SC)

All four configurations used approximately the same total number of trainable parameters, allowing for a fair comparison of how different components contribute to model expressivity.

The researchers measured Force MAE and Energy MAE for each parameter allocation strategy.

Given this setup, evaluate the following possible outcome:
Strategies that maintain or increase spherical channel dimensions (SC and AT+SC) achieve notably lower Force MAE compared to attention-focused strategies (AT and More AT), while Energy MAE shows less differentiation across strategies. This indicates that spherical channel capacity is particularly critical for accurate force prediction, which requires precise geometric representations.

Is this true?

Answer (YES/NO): NO